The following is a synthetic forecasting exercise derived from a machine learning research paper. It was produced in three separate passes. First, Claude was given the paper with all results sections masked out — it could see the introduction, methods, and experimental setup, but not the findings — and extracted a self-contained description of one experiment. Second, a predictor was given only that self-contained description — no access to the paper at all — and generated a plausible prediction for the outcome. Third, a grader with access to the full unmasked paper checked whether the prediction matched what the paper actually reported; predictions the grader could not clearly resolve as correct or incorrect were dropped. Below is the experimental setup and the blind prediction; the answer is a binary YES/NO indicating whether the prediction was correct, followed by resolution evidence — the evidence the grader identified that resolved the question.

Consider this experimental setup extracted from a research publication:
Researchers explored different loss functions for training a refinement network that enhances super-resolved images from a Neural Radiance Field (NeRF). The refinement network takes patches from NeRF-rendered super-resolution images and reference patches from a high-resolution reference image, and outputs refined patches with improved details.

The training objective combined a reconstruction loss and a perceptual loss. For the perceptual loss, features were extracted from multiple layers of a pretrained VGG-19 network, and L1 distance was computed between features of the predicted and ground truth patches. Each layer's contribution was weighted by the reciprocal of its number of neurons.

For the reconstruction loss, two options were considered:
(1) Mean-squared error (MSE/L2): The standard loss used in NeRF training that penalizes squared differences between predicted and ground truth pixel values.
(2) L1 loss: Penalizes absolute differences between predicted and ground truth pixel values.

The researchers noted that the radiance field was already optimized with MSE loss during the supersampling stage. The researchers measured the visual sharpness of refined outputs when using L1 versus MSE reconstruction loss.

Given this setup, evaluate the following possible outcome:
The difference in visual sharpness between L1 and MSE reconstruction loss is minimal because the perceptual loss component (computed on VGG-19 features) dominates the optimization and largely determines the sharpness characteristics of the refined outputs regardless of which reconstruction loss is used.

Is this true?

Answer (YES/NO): NO